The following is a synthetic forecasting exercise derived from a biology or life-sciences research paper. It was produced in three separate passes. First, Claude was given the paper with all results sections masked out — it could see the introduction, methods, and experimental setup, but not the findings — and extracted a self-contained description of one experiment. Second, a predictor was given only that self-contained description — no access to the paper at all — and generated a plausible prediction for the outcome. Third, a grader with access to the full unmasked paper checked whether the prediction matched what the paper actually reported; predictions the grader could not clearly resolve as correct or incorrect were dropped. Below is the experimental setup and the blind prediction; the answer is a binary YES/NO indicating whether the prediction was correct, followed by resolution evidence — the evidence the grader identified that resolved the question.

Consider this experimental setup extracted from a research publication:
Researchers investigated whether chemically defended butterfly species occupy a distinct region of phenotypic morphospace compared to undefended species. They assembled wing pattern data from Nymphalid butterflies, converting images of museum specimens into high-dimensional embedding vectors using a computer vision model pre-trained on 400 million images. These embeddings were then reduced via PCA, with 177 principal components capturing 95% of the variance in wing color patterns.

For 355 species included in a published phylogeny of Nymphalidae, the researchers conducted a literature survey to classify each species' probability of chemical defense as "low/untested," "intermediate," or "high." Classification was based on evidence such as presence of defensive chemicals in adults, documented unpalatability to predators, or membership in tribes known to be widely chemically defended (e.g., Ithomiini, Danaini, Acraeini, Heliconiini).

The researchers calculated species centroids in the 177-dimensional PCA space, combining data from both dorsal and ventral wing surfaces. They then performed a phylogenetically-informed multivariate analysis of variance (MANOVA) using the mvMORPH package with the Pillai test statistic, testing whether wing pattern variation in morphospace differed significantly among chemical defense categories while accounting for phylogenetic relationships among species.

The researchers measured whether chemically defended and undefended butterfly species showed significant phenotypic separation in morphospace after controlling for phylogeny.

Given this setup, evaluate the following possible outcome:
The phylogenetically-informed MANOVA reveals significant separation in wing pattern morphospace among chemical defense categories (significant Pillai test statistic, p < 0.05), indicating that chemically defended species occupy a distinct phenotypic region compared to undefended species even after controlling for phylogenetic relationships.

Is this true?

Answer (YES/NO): YES